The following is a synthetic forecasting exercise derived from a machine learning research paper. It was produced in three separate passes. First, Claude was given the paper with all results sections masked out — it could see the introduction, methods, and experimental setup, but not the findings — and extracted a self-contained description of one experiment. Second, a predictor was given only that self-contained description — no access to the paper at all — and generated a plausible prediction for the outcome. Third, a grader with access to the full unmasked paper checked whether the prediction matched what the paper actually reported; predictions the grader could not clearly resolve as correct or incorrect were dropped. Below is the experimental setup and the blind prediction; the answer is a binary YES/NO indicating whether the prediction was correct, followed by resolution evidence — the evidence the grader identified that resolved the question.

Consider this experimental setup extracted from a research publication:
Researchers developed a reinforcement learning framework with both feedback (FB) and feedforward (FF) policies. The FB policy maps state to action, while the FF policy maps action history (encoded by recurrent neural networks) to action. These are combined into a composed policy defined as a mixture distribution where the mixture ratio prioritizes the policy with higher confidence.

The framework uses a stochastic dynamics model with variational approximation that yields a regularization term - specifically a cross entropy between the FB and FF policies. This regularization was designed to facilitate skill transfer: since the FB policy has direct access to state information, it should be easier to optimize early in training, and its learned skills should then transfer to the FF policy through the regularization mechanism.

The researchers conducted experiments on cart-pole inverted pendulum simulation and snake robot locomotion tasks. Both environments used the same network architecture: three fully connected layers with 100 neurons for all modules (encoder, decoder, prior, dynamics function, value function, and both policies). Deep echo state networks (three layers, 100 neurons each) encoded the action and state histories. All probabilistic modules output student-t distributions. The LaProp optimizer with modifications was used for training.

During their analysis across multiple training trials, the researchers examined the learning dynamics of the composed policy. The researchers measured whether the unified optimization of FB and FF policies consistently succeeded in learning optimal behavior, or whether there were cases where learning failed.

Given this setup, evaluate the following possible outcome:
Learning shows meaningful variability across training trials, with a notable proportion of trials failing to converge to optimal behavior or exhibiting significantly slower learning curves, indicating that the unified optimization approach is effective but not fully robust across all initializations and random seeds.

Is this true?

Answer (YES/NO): YES